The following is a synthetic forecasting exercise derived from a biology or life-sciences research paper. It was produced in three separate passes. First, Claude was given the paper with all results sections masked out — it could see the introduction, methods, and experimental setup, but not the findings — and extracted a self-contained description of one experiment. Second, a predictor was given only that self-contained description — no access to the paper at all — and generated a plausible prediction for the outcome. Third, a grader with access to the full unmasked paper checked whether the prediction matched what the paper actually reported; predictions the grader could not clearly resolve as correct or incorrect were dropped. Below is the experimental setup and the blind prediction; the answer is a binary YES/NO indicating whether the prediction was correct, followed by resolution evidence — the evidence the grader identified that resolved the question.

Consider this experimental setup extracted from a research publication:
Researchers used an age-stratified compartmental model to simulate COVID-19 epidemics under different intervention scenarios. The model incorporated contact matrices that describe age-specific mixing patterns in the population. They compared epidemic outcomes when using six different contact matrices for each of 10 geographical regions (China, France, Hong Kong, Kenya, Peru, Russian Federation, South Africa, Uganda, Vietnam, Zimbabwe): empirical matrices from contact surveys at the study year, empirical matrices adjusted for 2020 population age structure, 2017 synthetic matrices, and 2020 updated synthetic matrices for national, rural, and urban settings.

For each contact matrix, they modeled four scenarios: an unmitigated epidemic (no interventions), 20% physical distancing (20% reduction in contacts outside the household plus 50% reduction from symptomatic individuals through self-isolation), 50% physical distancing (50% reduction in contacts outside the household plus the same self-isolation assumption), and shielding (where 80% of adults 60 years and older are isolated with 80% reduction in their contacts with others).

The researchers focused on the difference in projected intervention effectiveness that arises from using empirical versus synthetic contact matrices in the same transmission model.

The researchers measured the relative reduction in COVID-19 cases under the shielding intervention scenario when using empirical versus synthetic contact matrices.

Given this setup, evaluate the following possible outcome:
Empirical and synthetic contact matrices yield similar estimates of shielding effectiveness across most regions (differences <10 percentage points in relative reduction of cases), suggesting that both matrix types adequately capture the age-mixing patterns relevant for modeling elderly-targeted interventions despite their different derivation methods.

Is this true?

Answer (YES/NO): YES